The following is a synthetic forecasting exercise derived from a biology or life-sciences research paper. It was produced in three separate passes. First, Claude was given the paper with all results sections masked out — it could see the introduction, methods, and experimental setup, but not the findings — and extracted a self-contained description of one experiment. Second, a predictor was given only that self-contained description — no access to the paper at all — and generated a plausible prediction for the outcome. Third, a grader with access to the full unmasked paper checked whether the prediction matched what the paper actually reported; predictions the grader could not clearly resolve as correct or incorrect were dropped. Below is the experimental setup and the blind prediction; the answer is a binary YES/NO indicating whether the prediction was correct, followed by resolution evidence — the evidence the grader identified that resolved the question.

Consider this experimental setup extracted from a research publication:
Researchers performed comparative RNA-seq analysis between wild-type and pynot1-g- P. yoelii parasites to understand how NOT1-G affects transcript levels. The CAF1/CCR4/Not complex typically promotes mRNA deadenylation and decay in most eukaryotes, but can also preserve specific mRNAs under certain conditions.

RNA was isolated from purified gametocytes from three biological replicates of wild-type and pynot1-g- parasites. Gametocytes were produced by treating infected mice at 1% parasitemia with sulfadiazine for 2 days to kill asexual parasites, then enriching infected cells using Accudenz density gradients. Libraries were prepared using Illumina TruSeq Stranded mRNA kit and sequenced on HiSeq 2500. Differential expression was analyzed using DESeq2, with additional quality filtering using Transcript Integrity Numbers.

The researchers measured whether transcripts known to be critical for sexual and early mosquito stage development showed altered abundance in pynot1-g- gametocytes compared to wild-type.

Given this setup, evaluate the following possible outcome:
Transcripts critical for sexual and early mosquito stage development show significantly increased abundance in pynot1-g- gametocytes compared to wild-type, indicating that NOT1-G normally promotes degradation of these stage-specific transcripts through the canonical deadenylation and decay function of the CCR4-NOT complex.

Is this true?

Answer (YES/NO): NO